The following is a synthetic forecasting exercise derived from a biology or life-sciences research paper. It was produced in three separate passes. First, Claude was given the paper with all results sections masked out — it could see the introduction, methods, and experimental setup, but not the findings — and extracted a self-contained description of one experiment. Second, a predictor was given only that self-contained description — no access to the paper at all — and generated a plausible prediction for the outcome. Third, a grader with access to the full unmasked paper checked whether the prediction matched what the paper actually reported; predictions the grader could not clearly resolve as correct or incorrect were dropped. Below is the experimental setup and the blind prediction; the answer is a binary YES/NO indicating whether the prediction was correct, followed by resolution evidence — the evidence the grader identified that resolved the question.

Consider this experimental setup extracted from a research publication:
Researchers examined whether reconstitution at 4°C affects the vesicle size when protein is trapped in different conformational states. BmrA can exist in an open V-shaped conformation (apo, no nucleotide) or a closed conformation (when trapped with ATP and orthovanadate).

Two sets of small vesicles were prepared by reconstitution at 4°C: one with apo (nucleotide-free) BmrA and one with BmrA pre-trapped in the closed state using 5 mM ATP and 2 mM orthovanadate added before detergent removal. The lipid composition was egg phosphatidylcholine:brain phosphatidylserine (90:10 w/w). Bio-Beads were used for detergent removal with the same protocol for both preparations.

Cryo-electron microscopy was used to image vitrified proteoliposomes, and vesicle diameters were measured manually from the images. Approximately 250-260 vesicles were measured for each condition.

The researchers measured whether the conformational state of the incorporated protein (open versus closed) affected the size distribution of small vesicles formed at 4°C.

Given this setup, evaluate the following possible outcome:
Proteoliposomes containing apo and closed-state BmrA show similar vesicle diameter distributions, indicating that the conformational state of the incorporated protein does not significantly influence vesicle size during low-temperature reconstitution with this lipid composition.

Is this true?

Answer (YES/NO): YES